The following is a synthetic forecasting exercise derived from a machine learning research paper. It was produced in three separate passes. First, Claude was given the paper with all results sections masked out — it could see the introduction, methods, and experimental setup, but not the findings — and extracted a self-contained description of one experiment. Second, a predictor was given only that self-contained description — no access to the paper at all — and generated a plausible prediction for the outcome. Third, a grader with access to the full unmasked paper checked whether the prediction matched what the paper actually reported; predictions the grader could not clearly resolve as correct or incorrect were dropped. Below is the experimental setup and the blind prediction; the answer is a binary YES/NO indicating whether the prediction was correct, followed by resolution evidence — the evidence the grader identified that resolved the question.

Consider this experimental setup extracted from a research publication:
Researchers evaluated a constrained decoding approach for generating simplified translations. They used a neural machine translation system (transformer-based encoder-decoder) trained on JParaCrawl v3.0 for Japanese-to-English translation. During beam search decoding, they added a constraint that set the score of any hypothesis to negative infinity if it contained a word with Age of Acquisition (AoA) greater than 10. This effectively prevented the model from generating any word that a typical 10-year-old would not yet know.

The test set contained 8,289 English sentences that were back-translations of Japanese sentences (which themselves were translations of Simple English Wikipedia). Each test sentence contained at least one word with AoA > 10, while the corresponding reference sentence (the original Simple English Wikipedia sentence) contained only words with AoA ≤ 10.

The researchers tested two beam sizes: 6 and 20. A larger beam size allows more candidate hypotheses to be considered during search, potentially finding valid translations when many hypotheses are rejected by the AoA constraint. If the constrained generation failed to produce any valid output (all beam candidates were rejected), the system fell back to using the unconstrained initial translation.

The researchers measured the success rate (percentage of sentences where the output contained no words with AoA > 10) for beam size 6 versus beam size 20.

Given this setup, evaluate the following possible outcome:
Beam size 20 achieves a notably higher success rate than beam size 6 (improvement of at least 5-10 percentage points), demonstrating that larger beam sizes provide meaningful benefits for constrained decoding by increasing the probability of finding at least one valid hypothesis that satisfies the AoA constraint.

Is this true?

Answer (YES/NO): YES